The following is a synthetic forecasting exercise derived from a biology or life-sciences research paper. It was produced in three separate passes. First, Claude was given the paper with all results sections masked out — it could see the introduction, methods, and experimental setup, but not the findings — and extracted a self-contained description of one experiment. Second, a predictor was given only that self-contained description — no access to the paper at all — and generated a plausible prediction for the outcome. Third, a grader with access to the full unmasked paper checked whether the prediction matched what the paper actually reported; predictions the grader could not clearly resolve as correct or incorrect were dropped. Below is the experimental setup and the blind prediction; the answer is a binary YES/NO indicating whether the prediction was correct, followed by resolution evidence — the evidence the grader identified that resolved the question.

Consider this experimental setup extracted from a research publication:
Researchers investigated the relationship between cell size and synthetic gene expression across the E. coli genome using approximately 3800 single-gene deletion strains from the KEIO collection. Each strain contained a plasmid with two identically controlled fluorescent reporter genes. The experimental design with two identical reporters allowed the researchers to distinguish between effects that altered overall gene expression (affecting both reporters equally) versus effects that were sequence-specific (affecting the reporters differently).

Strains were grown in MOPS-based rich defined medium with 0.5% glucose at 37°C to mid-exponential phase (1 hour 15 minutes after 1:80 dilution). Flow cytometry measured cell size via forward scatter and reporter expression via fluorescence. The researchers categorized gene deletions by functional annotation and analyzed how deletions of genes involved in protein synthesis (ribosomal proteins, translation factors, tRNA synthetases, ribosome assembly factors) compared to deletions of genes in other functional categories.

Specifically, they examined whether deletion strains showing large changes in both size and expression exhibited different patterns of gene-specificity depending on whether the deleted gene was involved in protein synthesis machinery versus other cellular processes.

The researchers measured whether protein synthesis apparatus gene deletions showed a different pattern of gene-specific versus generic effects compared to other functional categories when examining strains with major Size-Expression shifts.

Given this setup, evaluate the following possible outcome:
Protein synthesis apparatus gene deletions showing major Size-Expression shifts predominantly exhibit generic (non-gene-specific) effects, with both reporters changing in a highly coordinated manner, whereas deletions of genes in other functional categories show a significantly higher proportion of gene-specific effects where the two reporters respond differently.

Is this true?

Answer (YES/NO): NO